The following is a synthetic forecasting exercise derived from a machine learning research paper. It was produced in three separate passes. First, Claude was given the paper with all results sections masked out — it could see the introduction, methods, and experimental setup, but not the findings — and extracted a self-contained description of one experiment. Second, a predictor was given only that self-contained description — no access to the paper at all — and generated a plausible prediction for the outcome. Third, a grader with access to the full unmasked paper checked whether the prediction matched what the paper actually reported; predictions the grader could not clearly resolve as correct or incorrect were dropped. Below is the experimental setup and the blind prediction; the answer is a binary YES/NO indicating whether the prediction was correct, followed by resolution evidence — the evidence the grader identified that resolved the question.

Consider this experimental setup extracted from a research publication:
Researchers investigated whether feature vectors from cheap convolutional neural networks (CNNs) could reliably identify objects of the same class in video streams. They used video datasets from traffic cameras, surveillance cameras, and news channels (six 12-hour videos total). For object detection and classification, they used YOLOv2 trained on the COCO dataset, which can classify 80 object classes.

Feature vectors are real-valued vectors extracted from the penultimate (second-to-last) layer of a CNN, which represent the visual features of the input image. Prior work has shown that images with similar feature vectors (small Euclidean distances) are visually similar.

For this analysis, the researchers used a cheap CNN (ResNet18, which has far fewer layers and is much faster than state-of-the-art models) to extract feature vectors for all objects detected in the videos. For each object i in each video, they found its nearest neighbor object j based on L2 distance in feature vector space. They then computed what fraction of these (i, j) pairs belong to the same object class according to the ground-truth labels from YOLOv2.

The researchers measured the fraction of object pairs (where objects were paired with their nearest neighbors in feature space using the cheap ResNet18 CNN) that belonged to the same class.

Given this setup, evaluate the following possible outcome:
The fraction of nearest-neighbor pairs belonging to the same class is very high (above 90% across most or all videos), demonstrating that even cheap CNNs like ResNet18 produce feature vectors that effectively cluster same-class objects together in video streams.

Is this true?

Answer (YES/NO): YES